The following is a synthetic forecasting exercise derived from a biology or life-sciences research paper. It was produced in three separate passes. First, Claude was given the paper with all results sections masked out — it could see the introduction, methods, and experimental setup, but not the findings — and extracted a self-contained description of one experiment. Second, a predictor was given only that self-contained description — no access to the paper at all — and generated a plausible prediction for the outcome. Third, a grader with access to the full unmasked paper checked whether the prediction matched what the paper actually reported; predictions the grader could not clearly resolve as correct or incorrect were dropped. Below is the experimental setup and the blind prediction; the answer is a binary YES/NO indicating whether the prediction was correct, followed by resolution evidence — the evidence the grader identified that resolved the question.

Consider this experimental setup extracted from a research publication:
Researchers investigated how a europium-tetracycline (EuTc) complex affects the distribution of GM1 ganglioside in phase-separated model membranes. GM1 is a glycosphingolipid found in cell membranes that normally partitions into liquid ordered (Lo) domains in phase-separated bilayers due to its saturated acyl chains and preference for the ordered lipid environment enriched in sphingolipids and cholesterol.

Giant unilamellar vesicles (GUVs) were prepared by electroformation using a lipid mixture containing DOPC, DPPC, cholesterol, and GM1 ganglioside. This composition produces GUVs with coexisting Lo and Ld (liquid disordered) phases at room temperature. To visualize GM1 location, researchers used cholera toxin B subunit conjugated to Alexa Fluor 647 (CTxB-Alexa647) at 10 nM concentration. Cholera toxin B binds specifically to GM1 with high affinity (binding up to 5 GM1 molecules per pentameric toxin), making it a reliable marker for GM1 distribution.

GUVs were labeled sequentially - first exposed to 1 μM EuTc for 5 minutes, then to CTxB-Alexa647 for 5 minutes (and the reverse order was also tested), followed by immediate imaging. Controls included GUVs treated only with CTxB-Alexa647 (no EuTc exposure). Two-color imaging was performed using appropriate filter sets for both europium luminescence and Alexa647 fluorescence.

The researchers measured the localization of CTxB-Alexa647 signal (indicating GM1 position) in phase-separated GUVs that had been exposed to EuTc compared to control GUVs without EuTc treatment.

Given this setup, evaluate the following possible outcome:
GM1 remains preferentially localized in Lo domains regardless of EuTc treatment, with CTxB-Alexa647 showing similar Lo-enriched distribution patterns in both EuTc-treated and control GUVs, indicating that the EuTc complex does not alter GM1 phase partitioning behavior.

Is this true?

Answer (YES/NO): NO